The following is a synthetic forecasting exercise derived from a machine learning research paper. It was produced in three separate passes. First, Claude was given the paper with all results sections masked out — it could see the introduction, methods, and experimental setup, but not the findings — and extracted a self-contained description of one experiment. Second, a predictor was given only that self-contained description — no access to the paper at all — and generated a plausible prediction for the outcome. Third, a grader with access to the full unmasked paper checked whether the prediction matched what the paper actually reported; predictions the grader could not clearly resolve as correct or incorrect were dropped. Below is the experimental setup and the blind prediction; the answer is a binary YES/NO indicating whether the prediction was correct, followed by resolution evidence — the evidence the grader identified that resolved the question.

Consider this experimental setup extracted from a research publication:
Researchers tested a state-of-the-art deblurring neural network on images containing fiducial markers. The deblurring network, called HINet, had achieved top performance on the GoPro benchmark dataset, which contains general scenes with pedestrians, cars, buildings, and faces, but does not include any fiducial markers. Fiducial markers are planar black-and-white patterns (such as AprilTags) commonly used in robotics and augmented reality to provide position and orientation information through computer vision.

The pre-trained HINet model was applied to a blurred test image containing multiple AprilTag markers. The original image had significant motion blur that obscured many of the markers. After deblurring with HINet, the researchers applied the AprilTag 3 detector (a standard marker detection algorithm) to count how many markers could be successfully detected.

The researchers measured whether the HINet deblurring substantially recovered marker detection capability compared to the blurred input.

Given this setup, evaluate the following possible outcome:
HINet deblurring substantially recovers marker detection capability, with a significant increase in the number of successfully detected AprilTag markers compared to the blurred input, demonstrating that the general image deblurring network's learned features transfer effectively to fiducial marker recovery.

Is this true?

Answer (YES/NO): NO